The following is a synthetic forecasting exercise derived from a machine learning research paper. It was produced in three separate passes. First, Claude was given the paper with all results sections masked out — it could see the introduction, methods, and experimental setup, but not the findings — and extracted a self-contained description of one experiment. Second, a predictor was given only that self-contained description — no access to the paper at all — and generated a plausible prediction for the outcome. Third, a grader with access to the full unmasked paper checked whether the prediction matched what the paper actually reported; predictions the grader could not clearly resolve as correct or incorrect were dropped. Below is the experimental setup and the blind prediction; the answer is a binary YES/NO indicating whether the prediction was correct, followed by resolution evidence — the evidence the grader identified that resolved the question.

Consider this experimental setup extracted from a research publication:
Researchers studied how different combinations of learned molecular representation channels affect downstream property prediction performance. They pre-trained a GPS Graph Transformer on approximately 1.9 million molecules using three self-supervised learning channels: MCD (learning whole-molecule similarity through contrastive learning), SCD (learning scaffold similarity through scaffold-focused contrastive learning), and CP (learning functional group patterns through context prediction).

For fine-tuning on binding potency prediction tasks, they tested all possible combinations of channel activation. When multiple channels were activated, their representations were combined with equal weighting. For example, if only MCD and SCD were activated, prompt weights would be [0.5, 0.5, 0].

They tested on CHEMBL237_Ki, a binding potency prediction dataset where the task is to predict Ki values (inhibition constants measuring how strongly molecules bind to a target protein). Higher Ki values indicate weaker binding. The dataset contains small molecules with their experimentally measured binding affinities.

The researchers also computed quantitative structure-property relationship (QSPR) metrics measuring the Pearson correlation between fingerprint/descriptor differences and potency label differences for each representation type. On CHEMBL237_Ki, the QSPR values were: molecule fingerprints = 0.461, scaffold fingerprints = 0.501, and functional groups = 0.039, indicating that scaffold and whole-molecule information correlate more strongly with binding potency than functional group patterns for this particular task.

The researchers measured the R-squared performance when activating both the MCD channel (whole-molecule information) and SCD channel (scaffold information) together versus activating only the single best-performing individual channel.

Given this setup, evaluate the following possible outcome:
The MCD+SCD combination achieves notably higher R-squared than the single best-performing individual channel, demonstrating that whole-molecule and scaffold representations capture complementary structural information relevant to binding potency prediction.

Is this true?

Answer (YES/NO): NO